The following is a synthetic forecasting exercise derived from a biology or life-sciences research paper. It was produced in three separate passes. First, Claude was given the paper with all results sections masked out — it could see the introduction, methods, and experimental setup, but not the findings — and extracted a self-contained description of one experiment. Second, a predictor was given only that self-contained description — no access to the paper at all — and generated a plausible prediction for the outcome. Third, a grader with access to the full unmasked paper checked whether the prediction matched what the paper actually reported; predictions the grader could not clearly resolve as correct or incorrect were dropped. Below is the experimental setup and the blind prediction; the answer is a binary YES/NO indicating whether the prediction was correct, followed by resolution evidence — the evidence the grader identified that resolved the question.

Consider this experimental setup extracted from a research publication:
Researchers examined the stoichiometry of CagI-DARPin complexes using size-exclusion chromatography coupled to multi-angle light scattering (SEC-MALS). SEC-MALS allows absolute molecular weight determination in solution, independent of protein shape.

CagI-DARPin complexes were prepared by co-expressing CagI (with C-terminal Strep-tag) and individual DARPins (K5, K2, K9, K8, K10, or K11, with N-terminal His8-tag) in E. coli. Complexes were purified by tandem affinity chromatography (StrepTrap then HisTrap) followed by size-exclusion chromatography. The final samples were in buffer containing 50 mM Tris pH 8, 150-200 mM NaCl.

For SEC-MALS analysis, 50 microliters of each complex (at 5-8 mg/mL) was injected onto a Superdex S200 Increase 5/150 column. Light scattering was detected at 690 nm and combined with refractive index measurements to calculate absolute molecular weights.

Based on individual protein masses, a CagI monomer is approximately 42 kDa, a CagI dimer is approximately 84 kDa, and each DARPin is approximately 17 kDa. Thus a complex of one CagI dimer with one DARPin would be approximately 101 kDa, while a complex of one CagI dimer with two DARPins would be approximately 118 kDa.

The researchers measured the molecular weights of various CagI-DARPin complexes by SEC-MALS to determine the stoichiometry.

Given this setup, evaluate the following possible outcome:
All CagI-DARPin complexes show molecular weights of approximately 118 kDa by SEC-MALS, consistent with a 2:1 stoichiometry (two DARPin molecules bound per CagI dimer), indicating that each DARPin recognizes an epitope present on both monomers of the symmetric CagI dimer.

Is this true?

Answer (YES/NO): NO